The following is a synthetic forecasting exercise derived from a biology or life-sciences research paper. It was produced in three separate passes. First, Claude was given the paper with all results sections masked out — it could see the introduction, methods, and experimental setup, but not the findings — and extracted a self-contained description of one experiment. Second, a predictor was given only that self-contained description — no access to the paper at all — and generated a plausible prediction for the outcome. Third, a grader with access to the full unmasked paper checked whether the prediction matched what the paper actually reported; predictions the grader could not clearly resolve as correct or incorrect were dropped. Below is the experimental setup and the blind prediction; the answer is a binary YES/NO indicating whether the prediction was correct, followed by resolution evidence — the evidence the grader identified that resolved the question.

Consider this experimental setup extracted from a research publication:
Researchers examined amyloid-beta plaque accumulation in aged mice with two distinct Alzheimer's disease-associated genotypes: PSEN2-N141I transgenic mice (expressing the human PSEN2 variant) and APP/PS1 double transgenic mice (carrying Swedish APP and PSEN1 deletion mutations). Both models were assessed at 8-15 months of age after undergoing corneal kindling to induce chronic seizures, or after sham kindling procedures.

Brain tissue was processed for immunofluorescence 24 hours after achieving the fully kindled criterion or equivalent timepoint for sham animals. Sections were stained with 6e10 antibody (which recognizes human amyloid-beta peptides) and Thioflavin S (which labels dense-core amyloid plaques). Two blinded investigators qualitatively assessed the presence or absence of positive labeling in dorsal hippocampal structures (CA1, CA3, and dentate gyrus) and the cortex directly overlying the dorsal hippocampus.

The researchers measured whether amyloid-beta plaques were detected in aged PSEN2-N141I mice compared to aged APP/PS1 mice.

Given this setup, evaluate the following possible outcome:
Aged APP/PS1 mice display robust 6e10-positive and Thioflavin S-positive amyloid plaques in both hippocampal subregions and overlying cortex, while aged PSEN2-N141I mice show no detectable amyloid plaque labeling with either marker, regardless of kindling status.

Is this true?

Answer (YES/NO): YES